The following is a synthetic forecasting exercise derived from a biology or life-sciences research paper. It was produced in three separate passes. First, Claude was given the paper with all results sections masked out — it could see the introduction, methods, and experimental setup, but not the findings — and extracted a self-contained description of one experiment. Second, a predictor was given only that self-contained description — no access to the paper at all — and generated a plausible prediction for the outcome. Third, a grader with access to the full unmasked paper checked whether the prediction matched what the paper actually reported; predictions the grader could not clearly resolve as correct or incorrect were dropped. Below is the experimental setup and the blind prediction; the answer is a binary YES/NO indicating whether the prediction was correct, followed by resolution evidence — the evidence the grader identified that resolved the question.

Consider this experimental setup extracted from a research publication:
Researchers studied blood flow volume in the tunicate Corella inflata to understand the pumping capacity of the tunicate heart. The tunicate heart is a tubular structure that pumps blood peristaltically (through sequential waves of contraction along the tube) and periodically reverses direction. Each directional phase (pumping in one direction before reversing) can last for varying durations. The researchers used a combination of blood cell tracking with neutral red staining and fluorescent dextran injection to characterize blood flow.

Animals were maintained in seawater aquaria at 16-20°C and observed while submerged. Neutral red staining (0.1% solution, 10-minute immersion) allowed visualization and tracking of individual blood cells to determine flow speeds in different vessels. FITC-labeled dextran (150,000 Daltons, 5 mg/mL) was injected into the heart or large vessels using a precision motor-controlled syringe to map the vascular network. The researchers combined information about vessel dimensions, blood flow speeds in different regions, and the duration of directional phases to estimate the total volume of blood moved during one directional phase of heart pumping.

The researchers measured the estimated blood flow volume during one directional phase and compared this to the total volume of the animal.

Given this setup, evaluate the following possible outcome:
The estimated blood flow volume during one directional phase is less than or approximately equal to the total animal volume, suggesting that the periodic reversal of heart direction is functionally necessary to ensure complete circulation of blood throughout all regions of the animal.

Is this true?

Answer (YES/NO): NO